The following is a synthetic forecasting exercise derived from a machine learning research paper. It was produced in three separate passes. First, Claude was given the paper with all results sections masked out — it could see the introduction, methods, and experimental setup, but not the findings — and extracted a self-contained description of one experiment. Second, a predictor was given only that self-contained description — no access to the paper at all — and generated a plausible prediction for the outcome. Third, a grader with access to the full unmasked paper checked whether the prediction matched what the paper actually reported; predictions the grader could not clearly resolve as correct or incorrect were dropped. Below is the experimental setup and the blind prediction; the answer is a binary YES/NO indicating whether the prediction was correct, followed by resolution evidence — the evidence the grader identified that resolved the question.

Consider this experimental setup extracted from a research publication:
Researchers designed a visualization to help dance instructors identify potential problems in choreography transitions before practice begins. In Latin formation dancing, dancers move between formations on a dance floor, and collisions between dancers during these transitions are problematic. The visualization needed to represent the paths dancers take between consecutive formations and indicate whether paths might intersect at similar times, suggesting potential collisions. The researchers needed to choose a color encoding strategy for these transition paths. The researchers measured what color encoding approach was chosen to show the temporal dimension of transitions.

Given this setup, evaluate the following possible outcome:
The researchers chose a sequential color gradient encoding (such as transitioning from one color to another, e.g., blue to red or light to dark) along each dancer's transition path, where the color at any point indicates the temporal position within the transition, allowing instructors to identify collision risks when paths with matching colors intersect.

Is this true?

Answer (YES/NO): NO